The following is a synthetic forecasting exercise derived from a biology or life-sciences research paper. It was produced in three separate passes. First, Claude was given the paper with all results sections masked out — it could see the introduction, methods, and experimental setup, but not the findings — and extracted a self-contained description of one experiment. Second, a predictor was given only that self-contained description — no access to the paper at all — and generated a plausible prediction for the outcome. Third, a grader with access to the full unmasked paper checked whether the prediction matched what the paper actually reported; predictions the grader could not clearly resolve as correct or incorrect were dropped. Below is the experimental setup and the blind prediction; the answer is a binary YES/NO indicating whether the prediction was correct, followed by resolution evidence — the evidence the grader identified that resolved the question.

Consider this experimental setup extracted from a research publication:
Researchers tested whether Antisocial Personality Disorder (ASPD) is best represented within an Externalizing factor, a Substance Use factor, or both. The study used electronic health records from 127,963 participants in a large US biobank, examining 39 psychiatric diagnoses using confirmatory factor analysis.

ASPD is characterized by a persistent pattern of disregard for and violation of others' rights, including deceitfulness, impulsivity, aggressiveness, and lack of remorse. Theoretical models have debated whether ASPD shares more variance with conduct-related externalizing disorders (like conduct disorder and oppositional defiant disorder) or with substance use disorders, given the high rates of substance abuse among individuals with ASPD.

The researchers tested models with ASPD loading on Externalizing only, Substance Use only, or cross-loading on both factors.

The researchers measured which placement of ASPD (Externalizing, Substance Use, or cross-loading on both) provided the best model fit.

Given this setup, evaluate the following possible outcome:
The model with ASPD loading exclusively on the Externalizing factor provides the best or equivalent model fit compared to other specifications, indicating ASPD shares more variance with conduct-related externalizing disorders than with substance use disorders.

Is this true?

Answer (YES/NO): NO